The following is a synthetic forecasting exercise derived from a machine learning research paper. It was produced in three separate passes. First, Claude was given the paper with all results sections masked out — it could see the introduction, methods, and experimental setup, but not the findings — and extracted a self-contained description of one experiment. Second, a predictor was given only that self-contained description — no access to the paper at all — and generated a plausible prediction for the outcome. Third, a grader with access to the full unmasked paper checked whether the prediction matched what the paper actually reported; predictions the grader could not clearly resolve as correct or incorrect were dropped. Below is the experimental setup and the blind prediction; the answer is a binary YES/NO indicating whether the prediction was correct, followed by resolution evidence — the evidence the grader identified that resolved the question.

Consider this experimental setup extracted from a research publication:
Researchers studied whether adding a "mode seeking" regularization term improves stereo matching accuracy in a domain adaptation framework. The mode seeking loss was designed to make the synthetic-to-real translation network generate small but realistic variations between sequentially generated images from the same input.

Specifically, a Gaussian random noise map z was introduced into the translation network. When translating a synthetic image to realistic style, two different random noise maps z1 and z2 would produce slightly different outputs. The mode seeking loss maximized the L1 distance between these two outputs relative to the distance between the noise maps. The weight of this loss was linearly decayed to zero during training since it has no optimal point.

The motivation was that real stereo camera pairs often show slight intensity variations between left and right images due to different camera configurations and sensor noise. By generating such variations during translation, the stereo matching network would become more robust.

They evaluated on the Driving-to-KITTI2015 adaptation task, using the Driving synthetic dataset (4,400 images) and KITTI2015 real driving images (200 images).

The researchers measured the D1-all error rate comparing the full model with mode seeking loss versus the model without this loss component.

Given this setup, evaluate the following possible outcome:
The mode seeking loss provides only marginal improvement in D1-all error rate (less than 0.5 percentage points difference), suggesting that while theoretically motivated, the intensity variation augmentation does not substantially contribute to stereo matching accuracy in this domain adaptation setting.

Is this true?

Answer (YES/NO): YES